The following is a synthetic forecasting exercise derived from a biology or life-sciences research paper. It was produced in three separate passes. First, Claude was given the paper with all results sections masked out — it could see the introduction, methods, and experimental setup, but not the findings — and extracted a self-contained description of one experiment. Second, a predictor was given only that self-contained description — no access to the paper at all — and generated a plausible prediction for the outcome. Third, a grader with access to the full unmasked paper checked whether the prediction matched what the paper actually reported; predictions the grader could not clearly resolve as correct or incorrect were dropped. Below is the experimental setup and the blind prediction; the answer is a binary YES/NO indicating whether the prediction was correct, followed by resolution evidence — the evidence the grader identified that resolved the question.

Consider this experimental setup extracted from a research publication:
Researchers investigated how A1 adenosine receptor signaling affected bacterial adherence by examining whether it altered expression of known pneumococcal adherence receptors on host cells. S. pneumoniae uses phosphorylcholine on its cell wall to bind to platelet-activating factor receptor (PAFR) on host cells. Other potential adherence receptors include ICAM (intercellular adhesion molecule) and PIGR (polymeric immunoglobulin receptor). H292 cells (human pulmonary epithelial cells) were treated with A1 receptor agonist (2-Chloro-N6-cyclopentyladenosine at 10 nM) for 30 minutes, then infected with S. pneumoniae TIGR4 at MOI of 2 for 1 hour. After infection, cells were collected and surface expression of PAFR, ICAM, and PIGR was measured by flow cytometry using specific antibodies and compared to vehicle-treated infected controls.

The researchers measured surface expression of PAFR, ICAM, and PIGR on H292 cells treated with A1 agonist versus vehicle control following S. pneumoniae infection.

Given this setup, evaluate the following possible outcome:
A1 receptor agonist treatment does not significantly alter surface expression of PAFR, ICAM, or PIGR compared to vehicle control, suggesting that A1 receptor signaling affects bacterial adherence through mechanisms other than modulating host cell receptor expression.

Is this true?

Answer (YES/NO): NO